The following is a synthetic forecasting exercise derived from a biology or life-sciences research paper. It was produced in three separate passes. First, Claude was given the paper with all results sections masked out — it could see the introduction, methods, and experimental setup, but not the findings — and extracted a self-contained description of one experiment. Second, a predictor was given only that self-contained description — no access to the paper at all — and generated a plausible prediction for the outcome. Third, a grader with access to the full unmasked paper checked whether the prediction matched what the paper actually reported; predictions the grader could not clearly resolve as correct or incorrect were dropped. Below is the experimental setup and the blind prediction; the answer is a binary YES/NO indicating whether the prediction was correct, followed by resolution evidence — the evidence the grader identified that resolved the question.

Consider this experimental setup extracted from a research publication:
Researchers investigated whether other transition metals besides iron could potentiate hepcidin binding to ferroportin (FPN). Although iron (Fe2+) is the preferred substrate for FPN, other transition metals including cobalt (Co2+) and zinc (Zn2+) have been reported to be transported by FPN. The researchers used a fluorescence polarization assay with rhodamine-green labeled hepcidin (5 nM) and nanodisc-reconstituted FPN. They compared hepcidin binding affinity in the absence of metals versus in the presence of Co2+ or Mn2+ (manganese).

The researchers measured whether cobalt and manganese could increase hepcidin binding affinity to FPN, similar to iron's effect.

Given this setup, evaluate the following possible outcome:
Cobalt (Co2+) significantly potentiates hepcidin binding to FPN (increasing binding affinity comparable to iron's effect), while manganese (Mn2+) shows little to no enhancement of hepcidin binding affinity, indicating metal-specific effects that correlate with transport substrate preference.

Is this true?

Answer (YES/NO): NO